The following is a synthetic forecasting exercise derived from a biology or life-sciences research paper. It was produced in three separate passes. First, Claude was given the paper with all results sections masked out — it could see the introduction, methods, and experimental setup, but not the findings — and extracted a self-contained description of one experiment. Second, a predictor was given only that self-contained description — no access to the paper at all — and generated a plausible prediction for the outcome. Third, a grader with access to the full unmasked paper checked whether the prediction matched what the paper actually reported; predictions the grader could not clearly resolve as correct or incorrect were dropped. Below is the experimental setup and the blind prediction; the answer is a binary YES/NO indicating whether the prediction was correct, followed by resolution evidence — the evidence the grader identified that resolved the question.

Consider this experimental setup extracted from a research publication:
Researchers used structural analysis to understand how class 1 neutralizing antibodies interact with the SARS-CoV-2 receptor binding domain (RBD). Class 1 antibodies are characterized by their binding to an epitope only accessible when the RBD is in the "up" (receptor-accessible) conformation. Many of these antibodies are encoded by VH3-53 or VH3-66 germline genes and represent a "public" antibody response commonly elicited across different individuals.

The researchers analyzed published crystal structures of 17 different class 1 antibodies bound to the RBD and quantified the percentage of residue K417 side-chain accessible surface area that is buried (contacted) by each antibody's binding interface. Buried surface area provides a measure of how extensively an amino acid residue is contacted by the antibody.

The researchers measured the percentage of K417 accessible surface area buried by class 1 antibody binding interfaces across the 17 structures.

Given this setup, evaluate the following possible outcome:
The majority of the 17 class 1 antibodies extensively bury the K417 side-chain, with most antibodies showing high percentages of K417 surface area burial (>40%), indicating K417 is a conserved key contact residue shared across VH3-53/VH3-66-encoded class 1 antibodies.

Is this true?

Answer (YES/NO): YES